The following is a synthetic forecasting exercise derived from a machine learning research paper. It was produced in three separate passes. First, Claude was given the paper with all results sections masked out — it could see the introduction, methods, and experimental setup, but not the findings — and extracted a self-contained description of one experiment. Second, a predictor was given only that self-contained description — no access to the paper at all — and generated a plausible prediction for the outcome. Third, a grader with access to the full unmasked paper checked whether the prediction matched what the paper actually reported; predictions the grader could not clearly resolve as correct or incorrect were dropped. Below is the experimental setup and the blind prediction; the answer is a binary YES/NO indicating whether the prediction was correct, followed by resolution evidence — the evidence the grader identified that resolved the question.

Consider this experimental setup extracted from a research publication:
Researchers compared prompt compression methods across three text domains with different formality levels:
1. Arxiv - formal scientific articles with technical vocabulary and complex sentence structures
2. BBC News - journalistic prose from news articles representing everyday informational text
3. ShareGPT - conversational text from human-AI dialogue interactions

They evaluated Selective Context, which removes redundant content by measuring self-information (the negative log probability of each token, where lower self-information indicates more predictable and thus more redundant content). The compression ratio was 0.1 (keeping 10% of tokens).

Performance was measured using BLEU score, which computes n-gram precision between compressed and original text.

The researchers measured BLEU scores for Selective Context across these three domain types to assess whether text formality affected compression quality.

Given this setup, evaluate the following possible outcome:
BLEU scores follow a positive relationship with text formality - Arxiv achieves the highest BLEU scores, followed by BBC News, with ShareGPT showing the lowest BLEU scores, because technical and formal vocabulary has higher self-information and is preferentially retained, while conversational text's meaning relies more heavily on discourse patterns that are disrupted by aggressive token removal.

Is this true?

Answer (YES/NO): NO